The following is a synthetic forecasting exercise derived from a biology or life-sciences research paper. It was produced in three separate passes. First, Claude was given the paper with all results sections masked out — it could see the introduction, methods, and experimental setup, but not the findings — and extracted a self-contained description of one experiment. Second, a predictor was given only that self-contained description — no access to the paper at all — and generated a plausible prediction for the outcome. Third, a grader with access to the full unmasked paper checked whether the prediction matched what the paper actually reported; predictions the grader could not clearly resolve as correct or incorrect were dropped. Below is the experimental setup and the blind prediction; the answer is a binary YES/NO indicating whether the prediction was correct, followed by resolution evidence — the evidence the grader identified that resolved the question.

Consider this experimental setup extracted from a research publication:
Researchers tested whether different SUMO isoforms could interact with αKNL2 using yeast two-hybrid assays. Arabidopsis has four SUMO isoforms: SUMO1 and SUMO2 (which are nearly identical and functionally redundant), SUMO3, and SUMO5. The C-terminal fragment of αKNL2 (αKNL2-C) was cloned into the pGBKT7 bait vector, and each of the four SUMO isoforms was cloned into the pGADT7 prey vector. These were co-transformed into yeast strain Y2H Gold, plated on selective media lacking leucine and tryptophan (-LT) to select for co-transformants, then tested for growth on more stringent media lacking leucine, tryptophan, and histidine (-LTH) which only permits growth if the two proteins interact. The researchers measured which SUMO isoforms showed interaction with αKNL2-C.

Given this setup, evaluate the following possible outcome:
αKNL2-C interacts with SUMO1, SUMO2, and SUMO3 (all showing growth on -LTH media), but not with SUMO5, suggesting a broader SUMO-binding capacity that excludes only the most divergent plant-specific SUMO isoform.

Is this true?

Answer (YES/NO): NO